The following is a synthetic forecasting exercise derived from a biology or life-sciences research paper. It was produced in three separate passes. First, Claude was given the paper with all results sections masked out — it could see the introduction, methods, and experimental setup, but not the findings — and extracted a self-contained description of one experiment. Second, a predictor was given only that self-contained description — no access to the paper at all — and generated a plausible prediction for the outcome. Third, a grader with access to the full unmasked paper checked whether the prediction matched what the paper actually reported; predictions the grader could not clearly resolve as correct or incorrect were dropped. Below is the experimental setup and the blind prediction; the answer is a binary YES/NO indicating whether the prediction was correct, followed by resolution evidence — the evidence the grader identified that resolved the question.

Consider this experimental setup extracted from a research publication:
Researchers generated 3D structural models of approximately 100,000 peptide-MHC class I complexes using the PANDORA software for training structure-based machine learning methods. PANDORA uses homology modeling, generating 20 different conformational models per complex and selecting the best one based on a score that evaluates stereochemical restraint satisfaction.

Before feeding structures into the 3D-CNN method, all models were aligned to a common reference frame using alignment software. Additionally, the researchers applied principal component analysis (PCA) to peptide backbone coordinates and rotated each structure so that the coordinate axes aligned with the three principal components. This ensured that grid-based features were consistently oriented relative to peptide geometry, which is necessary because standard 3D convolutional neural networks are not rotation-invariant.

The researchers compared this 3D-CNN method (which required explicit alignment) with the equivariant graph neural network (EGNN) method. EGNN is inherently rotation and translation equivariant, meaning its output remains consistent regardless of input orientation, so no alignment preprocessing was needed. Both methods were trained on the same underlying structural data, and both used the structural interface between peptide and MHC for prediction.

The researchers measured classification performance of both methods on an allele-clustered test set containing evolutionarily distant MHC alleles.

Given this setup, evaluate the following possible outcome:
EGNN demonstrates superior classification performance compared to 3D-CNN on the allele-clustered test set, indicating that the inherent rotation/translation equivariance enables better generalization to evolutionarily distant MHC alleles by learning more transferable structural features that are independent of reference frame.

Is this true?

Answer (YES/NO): YES